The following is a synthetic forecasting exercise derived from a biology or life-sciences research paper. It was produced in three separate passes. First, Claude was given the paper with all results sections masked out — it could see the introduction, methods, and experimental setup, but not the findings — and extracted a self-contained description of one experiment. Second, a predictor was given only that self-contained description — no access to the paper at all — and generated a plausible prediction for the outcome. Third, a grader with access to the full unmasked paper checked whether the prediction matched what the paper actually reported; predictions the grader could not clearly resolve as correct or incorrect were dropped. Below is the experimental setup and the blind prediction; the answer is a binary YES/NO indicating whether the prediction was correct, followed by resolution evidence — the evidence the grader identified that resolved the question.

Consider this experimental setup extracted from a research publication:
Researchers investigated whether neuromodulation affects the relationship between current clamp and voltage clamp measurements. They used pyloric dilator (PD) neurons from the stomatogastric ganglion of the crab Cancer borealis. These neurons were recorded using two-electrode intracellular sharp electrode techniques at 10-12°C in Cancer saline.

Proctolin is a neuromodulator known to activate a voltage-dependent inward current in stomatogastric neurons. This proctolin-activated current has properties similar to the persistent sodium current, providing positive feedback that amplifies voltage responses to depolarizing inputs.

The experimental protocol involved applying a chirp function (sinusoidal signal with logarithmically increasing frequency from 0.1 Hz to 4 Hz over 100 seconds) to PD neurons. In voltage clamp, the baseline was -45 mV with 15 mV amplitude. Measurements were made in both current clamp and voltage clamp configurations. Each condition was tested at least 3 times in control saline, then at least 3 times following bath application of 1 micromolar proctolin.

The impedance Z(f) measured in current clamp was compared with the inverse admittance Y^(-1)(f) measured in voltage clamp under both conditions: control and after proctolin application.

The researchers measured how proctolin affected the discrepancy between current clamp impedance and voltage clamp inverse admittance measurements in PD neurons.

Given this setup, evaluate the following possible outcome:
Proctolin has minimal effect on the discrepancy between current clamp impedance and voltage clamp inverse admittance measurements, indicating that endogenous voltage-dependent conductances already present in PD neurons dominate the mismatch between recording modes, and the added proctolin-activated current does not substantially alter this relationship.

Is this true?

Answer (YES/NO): NO